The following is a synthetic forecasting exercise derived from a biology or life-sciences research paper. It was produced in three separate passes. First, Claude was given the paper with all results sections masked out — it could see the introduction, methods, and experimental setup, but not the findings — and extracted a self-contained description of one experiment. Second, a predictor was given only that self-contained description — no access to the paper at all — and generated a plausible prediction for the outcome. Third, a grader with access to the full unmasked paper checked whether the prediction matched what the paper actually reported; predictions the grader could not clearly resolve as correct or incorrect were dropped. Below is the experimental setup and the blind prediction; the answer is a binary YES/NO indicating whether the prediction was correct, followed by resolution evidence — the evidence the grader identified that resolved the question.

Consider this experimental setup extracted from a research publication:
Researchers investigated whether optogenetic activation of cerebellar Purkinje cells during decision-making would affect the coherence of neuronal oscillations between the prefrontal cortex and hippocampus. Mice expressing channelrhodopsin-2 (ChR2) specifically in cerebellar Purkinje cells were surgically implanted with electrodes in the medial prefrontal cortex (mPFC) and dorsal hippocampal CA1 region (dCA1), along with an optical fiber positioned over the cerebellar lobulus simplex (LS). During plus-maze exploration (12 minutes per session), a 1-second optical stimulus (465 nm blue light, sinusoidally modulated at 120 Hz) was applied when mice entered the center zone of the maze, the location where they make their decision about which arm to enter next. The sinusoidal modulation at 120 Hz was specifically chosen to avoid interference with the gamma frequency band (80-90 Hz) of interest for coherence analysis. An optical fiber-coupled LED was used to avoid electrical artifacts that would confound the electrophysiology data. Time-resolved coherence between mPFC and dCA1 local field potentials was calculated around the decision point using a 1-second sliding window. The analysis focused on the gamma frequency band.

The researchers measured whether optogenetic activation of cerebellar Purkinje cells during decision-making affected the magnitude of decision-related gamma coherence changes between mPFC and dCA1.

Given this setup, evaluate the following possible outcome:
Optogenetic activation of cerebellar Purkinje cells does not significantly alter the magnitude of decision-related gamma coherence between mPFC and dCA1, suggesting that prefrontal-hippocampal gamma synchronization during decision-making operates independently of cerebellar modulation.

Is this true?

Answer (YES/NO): NO